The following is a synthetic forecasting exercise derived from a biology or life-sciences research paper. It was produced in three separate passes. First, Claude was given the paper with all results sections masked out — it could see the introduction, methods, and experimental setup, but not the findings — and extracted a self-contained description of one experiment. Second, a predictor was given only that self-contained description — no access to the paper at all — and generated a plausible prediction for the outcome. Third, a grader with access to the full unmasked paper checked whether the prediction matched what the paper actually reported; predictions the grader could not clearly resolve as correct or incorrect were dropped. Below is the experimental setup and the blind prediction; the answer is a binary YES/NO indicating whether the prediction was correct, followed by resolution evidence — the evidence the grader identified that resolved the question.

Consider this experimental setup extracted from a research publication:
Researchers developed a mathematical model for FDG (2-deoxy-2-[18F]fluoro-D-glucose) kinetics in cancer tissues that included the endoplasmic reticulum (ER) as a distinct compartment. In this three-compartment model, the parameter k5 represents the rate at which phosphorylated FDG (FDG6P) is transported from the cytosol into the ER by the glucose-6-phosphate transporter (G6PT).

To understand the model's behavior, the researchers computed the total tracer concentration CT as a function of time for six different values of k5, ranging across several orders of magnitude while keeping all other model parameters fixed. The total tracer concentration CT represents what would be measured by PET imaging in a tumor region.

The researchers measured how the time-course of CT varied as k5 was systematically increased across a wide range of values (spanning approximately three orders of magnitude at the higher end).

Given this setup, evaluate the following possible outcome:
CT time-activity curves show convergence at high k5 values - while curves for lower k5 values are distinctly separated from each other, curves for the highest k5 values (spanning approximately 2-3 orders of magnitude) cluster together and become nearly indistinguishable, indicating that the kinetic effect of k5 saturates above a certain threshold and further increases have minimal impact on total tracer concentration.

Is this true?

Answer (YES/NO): YES